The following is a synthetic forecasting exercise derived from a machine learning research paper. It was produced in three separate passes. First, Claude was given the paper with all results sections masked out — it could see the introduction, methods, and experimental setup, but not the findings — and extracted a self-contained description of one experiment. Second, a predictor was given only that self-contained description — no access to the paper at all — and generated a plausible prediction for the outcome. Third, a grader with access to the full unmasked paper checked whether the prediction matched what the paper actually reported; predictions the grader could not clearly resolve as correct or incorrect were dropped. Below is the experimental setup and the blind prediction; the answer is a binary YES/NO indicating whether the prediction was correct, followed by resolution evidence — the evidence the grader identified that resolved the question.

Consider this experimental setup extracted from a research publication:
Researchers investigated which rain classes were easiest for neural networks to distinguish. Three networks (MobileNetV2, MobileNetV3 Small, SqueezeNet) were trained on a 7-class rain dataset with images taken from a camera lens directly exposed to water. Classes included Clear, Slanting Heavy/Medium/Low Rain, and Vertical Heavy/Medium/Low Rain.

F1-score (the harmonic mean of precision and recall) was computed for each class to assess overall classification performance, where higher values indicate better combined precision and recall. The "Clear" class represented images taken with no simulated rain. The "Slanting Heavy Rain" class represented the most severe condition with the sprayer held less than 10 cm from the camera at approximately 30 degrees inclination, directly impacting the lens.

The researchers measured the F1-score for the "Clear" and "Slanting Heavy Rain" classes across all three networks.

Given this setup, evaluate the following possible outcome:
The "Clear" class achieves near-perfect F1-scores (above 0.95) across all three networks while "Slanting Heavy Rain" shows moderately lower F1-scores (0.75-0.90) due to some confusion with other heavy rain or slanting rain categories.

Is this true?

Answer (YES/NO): NO